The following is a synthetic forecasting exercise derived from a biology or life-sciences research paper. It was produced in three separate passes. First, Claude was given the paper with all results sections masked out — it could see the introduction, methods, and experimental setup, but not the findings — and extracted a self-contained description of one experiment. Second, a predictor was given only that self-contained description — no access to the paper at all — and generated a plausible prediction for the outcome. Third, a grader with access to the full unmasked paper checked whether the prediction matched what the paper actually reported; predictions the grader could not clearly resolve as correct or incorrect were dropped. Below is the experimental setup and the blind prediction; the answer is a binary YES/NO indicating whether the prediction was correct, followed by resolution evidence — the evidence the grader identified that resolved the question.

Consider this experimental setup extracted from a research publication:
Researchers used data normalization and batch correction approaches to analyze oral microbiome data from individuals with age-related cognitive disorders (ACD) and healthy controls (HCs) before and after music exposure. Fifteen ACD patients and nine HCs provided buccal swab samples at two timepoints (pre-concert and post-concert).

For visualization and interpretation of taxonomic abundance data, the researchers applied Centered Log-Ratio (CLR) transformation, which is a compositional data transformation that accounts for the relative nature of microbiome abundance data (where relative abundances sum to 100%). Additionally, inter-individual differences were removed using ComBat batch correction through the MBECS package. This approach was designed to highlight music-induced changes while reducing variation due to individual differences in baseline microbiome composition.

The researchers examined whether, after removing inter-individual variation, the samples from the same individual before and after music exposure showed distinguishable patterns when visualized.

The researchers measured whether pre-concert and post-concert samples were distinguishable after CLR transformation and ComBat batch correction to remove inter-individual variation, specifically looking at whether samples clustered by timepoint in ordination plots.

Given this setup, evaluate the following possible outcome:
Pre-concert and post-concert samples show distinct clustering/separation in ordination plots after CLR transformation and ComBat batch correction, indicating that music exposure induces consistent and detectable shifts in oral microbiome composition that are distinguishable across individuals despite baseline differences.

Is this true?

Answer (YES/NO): YES